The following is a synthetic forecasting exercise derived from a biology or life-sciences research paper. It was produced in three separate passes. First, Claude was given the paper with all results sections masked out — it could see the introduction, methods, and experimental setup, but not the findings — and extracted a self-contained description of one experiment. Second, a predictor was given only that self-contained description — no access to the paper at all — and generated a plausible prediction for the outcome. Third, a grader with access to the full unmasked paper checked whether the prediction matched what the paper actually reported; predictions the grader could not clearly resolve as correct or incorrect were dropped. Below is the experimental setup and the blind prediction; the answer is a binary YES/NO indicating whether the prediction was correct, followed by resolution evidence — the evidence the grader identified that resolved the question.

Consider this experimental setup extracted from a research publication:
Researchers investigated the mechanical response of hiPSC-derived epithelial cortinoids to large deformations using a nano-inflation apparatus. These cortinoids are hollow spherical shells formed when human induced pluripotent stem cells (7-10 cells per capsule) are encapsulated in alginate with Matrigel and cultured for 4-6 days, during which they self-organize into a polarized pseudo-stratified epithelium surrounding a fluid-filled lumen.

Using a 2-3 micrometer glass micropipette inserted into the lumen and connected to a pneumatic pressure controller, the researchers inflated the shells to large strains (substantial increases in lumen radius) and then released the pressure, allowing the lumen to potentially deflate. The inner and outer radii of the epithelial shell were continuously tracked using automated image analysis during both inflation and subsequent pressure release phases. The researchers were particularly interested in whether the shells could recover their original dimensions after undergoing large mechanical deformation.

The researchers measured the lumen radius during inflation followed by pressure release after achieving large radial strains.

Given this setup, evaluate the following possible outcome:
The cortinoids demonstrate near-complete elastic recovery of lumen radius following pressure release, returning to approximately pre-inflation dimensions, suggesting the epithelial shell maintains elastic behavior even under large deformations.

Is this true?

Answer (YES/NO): YES